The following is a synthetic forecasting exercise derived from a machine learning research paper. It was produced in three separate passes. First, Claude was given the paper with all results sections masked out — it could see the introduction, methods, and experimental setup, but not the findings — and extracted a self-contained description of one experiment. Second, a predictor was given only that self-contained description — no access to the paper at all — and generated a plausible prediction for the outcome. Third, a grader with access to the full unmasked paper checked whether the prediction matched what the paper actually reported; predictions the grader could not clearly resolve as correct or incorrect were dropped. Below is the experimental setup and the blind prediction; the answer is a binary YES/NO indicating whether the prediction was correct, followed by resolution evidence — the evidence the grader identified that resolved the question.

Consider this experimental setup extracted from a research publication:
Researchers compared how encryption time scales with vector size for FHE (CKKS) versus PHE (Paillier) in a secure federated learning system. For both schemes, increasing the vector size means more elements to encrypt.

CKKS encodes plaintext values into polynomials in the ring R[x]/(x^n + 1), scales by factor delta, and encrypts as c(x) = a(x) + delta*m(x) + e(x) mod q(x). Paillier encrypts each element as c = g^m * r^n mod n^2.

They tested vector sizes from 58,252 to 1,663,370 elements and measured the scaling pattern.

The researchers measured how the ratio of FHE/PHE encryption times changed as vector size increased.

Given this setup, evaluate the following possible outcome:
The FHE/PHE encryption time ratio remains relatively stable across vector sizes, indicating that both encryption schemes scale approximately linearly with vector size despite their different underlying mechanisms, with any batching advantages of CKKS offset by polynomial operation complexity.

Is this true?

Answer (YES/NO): YES